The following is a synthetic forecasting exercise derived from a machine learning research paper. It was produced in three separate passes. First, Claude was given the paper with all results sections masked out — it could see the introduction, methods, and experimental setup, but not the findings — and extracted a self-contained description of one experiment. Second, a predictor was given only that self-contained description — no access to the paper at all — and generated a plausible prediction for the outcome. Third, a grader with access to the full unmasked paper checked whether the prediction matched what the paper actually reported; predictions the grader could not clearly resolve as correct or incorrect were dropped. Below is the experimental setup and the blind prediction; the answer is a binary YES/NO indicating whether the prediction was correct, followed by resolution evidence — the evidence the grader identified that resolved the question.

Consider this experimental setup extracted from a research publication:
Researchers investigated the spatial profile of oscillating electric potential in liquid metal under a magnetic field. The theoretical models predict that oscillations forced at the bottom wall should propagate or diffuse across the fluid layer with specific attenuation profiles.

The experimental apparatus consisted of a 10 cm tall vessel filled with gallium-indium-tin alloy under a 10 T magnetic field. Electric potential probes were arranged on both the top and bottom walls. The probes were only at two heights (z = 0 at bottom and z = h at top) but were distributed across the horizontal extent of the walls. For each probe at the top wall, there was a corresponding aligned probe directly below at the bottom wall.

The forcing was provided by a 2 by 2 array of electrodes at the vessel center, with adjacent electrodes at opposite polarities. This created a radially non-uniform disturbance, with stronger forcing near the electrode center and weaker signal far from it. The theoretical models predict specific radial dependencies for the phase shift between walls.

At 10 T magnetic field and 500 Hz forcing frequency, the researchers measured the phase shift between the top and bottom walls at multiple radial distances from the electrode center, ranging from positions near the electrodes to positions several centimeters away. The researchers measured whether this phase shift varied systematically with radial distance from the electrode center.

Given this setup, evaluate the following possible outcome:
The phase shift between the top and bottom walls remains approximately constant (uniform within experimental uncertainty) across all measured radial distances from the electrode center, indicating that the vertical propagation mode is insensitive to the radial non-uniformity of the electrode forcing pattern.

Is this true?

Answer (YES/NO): NO